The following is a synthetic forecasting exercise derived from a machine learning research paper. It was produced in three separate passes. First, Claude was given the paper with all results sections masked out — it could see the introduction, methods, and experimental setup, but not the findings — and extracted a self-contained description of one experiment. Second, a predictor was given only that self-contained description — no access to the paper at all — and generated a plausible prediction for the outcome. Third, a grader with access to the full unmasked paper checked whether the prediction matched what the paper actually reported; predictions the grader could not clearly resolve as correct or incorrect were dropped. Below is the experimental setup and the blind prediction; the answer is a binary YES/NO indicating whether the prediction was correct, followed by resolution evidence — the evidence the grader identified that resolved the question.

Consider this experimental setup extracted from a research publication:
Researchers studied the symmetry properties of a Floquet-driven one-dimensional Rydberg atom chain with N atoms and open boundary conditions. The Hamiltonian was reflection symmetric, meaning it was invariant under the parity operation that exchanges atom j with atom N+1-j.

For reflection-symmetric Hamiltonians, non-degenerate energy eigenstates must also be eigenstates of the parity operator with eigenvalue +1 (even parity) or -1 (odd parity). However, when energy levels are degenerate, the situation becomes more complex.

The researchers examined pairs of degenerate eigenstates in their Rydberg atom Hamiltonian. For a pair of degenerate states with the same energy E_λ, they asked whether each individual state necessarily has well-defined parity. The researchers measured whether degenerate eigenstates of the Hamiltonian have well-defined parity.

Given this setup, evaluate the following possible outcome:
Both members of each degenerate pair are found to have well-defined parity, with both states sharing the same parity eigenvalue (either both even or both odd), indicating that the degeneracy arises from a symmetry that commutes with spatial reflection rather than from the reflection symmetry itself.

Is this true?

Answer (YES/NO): NO